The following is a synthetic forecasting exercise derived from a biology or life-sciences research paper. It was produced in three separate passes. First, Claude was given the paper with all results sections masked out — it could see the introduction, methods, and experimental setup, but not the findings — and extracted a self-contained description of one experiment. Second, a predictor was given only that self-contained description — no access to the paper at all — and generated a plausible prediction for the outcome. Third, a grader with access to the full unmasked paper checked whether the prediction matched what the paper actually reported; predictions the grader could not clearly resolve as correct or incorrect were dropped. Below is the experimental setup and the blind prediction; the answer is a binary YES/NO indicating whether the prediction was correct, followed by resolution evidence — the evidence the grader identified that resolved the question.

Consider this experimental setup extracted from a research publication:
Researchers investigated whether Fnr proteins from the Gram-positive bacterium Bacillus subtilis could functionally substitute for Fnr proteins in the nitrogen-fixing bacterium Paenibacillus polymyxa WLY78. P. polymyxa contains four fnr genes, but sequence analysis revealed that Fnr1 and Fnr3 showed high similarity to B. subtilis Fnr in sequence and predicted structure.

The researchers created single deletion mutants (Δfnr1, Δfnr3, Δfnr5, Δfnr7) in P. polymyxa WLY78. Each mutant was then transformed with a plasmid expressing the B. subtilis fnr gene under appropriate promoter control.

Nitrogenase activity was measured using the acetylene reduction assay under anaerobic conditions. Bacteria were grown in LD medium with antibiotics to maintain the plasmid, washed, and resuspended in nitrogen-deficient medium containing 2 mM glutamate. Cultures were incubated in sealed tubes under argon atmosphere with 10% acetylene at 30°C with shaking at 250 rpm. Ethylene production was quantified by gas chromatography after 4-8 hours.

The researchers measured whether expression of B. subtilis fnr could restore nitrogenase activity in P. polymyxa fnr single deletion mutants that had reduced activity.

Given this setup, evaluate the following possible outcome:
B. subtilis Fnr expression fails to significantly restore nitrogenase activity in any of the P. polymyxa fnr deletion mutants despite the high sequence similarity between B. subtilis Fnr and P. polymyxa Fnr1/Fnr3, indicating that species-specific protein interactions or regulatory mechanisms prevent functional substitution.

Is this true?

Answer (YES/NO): NO